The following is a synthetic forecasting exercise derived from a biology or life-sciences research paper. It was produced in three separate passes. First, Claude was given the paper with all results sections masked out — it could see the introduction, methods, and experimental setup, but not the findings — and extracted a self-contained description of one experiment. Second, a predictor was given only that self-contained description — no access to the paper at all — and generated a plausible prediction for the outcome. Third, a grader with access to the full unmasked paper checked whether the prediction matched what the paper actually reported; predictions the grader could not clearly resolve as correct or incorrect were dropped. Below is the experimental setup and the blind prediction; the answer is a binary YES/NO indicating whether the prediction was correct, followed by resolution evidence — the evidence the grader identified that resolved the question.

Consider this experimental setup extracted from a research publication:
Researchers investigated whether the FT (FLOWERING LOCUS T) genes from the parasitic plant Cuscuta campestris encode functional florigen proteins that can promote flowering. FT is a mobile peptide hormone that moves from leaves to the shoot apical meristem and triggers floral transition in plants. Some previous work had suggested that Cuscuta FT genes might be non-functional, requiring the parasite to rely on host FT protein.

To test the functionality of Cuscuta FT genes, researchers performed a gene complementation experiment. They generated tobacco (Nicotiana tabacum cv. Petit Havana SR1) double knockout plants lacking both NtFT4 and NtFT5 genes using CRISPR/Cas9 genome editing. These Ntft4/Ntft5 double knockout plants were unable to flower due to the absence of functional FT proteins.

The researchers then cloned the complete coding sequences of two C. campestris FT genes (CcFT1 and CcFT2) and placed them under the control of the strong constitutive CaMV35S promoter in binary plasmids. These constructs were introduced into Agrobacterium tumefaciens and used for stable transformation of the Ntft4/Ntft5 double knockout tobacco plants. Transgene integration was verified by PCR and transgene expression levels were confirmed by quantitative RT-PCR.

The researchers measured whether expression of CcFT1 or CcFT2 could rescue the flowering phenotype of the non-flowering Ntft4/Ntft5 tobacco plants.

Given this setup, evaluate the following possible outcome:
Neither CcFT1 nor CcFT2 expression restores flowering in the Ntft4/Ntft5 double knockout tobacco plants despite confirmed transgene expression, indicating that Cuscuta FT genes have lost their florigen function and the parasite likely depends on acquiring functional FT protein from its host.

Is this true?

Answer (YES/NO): NO